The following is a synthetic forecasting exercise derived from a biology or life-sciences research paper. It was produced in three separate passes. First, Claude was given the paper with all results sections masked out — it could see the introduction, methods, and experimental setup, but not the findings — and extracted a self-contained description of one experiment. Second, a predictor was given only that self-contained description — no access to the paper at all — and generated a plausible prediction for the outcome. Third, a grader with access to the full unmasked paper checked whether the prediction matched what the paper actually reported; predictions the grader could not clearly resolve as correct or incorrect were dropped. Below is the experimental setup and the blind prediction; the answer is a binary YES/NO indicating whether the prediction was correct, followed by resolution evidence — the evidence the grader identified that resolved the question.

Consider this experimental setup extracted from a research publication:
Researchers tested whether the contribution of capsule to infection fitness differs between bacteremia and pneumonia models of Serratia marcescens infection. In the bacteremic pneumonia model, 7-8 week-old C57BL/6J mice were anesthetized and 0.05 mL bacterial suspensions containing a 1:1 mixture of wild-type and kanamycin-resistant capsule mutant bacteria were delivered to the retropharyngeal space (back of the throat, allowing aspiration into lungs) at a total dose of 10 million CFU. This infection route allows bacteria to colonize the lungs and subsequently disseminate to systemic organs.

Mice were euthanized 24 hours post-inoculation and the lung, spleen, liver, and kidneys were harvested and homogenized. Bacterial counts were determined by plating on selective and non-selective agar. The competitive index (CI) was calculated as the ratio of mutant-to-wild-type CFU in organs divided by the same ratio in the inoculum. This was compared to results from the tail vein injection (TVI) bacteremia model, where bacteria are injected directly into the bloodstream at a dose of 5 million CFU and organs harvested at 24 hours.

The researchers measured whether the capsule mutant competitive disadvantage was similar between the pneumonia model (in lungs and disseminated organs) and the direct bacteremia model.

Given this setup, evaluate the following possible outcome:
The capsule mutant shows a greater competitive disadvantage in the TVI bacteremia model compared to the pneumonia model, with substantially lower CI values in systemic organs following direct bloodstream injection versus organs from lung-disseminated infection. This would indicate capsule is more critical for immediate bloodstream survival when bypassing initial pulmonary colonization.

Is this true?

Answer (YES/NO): NO